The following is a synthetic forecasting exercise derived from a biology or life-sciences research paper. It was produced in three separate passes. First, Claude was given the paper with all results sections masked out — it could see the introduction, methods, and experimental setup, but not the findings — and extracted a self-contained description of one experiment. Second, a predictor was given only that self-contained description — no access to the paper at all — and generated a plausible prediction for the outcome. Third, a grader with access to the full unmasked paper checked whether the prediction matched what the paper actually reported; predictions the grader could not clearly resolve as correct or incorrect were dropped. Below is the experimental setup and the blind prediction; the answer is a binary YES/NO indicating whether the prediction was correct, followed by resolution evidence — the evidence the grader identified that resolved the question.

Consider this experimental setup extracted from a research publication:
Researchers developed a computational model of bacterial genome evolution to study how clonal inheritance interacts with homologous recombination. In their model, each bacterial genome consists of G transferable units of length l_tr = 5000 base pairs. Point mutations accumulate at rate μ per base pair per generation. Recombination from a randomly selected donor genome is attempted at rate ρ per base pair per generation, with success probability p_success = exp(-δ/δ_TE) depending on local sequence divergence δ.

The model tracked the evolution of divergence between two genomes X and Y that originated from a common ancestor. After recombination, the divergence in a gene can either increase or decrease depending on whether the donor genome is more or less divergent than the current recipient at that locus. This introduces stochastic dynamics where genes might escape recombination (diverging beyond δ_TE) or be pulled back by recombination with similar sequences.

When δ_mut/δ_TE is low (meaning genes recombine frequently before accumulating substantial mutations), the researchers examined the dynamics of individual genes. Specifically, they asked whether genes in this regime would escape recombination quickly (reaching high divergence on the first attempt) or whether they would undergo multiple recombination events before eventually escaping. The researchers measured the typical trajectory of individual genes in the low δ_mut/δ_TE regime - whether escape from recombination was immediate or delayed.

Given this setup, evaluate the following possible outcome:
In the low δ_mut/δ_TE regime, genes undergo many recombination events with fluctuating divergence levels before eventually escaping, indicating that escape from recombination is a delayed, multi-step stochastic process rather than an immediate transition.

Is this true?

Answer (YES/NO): YES